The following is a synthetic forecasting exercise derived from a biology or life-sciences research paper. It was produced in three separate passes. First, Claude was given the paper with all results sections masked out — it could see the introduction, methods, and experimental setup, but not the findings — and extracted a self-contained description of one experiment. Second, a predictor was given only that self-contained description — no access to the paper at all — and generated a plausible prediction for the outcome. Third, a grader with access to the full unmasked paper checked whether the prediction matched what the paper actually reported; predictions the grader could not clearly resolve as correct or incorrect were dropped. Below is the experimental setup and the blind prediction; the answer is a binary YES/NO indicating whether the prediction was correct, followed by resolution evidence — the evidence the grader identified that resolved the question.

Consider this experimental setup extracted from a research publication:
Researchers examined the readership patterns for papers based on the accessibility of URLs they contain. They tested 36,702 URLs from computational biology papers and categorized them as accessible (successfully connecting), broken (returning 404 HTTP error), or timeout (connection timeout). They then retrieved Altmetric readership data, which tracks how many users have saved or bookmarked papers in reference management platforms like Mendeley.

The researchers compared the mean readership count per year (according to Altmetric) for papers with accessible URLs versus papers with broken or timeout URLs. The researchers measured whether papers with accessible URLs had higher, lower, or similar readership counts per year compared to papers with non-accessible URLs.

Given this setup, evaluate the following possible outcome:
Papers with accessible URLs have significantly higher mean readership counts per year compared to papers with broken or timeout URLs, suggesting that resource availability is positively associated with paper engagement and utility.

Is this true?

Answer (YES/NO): NO